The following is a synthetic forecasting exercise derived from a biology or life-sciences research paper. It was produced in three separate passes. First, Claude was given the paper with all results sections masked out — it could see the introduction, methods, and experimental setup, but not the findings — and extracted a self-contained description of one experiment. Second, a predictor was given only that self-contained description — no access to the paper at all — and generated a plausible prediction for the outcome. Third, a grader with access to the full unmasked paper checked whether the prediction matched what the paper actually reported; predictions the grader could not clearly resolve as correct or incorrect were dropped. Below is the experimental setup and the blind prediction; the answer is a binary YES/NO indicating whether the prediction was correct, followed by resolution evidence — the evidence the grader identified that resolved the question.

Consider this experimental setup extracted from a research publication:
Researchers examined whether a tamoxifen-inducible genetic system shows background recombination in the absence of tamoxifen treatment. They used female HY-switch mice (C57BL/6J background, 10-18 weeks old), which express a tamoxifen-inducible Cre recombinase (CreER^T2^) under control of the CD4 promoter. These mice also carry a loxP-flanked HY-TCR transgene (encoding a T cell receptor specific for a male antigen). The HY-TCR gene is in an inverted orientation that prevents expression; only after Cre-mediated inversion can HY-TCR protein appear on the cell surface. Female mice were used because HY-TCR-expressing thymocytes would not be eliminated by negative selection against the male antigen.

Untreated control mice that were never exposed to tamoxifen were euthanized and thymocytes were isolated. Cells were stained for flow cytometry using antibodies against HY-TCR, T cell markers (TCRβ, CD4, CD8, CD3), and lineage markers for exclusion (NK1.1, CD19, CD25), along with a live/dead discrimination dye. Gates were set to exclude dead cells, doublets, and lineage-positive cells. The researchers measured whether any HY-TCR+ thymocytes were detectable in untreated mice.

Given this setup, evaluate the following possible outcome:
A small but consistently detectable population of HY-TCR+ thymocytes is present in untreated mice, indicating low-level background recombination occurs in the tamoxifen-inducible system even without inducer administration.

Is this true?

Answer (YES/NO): NO